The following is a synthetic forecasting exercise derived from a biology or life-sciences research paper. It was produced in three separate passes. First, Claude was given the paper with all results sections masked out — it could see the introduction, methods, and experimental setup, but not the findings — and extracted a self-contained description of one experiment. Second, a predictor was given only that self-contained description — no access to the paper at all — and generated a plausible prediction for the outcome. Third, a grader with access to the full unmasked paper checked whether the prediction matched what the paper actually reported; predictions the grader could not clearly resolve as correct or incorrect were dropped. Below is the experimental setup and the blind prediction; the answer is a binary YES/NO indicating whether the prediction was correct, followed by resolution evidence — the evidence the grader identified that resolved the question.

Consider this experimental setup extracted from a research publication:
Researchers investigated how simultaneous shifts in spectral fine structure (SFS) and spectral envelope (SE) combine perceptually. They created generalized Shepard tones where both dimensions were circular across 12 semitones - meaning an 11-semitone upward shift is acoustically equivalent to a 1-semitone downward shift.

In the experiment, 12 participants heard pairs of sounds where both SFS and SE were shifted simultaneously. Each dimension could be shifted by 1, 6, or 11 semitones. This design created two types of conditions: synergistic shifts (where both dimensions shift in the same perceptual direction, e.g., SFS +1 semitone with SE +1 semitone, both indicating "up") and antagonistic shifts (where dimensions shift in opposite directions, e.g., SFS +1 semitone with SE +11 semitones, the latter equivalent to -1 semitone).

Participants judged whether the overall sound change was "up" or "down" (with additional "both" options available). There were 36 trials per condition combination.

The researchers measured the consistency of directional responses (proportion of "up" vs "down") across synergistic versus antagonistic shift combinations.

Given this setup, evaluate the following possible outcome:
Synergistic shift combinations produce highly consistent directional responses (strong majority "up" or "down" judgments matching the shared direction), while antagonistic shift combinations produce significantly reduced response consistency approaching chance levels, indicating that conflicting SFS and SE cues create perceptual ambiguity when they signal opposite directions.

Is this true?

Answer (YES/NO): NO